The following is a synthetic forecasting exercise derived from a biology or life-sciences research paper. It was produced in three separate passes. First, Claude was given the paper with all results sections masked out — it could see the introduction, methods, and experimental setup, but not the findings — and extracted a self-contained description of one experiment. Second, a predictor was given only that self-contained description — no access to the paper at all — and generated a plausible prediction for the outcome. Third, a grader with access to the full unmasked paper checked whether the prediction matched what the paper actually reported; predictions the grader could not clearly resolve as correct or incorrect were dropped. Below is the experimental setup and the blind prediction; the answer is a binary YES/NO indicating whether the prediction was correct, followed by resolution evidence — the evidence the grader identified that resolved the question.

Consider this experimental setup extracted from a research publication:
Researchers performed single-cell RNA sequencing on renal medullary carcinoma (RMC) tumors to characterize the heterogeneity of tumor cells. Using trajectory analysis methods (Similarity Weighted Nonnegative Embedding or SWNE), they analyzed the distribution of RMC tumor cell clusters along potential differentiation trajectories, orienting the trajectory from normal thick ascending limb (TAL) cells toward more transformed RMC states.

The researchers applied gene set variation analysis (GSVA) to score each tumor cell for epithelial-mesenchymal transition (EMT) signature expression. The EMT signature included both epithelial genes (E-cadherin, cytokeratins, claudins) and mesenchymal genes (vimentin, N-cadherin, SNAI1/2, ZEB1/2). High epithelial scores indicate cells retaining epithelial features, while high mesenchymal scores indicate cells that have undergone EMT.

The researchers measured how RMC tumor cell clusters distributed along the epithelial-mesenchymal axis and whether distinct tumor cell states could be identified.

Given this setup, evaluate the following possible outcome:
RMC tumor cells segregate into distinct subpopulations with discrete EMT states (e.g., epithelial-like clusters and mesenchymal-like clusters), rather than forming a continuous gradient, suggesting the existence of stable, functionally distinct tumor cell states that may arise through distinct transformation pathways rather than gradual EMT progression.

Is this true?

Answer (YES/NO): NO